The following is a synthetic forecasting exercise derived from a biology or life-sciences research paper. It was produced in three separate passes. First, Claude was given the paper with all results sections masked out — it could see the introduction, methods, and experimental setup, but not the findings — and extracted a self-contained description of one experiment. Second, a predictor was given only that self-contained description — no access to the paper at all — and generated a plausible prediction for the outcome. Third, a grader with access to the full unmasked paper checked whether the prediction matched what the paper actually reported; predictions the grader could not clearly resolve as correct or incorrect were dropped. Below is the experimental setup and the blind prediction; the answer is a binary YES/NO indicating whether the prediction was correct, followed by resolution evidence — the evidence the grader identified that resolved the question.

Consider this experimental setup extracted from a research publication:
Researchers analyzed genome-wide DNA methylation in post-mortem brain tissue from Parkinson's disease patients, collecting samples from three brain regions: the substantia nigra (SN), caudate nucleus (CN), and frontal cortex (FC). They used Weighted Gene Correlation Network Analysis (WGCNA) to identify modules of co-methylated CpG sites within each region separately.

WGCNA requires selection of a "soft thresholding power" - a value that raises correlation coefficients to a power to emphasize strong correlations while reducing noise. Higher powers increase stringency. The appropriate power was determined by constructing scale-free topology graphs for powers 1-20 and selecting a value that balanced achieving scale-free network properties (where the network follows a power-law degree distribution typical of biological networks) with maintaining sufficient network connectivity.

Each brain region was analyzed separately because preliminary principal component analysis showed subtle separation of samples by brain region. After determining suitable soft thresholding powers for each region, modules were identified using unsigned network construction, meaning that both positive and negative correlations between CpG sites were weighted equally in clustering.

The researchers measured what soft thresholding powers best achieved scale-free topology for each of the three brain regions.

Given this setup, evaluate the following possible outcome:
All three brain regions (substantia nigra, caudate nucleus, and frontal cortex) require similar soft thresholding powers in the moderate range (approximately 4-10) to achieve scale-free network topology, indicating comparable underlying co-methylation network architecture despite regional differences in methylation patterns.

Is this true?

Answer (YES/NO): NO